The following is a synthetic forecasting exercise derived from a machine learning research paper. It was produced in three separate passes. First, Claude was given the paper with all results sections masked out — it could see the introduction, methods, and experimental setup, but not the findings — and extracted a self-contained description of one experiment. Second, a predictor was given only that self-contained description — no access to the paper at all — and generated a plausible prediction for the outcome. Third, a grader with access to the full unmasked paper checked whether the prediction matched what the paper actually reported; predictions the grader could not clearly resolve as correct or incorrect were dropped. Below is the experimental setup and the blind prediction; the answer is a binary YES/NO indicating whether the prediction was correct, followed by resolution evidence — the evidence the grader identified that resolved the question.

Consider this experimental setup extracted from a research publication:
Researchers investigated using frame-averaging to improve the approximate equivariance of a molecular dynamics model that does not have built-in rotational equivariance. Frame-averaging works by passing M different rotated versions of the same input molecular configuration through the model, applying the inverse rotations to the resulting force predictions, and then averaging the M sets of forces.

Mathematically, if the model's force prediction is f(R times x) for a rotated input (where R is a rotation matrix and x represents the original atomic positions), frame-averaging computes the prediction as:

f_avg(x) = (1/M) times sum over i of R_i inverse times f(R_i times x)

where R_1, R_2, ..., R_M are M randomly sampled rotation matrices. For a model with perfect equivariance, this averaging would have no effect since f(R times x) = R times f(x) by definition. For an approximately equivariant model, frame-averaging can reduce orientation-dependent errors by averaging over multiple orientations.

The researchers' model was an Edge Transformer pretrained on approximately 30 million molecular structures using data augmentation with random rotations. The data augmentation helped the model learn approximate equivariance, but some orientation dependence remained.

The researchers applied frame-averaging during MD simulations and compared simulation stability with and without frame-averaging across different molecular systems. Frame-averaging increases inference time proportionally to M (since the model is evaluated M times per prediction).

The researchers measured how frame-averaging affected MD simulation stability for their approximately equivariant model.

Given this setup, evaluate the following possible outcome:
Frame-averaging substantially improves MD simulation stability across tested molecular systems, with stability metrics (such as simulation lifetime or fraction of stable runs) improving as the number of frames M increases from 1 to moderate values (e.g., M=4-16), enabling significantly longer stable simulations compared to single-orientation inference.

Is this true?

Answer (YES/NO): NO